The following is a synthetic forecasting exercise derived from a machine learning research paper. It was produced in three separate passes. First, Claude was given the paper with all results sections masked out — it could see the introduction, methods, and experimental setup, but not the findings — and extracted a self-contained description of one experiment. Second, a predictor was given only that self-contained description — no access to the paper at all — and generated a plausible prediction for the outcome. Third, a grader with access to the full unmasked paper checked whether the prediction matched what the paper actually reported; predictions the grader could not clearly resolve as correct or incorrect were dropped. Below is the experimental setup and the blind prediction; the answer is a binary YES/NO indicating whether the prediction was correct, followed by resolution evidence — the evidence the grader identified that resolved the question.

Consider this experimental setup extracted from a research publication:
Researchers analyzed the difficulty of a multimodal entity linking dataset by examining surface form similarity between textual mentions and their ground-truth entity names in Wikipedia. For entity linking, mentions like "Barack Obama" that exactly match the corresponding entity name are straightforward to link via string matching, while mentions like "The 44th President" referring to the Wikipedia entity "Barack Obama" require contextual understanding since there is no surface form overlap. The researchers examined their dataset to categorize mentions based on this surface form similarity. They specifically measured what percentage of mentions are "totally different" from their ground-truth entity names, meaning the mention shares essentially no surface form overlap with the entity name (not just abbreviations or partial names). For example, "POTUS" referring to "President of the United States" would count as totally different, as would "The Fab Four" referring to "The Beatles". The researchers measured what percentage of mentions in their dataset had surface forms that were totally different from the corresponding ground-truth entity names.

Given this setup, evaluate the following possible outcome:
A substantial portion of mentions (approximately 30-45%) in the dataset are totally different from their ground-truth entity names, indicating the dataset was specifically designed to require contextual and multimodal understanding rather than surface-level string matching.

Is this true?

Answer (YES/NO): NO